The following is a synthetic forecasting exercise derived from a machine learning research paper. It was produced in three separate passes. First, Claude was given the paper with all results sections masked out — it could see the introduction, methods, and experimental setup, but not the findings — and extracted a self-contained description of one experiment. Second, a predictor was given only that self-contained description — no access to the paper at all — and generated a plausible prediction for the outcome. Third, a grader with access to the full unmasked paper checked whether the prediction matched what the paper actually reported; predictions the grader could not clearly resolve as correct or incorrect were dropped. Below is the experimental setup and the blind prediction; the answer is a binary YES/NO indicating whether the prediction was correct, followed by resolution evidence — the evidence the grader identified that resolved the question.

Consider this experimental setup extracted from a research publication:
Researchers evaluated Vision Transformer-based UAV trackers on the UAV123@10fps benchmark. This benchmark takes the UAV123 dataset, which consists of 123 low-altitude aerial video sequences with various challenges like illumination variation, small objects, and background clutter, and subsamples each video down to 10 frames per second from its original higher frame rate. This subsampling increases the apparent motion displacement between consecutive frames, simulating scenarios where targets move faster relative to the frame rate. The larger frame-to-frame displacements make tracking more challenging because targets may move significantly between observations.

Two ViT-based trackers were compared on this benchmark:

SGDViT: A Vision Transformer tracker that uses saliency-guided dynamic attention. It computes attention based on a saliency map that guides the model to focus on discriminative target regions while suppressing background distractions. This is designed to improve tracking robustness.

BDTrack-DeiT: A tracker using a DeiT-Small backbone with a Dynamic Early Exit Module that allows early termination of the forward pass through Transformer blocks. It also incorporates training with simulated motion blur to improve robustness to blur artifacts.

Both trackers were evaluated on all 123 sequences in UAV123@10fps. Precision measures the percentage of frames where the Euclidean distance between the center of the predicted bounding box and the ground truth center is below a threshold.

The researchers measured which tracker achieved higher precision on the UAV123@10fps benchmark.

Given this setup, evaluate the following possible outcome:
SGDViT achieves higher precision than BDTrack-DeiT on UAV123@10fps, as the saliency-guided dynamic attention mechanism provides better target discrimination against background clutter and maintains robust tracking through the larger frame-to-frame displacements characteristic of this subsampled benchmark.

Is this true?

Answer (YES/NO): YES